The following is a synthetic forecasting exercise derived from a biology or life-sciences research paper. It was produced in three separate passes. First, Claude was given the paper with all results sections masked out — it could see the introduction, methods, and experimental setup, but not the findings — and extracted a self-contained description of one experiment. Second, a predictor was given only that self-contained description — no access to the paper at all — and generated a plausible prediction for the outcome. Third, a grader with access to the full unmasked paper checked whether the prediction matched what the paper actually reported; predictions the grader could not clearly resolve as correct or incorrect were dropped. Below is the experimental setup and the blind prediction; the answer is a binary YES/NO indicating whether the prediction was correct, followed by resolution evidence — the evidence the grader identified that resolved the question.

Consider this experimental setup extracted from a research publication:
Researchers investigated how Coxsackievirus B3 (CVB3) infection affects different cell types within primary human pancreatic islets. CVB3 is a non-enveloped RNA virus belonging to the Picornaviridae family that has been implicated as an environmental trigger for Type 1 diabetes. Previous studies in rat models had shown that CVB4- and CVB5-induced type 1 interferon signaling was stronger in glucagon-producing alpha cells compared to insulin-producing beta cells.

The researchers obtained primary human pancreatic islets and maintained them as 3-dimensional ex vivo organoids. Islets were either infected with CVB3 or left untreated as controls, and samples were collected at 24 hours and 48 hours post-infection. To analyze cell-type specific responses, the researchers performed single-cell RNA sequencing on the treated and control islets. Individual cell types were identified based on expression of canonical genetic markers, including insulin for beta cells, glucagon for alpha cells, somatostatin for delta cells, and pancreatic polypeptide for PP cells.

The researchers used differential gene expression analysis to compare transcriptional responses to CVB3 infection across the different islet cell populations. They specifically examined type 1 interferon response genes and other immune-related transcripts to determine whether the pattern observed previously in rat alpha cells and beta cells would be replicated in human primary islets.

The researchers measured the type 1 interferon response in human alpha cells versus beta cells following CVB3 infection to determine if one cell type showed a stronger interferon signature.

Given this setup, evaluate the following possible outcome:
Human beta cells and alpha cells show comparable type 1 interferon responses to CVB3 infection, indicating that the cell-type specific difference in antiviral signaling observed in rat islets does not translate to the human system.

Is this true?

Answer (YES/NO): NO